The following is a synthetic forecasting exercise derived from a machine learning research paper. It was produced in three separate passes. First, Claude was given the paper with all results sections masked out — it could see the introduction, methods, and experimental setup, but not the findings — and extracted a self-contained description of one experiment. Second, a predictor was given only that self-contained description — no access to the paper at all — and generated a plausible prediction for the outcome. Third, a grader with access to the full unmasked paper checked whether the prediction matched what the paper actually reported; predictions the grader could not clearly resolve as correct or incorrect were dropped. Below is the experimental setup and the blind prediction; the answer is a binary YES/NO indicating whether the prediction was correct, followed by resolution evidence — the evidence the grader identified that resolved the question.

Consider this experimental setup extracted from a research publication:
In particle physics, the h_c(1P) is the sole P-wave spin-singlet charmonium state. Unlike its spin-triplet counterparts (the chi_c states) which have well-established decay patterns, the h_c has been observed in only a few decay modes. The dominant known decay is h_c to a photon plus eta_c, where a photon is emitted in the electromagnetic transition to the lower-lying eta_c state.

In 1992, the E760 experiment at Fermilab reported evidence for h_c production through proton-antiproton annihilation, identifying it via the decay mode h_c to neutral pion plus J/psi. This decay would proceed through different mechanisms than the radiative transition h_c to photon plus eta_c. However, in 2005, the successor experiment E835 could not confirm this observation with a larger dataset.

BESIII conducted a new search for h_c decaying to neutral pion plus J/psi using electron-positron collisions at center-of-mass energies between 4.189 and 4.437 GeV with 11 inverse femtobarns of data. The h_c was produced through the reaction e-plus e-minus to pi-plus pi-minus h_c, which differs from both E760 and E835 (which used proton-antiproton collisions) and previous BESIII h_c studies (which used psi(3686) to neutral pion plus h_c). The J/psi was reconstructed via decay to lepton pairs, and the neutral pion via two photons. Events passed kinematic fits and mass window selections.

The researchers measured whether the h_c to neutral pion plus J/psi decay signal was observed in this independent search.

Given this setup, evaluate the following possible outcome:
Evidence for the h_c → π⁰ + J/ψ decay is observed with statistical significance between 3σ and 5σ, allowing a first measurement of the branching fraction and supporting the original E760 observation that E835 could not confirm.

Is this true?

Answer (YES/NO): NO